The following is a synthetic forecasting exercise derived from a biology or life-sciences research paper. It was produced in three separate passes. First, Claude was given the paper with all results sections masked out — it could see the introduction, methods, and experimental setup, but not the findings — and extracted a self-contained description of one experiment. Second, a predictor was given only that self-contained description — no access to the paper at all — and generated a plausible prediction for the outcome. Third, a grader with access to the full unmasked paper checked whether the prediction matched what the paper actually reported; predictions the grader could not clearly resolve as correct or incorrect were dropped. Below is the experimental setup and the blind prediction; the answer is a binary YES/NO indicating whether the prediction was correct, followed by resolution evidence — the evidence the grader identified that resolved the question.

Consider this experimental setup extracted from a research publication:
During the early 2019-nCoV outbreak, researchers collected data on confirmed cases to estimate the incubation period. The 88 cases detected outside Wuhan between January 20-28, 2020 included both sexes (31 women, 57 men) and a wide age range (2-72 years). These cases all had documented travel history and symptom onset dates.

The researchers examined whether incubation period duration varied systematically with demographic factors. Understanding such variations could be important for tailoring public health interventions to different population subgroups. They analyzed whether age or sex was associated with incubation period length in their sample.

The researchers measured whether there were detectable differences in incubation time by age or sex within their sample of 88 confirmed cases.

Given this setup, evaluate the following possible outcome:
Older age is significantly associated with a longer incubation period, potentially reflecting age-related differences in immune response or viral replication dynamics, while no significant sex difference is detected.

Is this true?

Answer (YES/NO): NO